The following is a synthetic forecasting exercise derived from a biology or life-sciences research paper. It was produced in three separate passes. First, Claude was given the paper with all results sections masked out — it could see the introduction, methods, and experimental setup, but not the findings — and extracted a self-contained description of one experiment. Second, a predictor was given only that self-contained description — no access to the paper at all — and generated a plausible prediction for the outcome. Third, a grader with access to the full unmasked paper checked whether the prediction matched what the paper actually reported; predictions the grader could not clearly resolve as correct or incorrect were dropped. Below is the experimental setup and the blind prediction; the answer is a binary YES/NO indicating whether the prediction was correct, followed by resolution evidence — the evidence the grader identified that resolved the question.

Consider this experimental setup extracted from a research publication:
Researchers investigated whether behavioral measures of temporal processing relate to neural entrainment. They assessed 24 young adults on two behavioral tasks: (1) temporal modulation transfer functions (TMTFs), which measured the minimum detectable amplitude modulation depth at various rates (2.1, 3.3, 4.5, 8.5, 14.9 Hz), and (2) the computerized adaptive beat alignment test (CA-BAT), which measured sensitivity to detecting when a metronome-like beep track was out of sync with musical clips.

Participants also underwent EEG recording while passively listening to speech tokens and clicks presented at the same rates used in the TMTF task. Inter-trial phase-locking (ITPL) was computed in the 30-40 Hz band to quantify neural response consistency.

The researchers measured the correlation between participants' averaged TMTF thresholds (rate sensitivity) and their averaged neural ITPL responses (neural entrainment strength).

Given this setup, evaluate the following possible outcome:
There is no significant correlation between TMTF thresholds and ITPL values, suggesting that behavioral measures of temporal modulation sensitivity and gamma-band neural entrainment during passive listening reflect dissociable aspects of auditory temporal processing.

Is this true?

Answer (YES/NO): YES